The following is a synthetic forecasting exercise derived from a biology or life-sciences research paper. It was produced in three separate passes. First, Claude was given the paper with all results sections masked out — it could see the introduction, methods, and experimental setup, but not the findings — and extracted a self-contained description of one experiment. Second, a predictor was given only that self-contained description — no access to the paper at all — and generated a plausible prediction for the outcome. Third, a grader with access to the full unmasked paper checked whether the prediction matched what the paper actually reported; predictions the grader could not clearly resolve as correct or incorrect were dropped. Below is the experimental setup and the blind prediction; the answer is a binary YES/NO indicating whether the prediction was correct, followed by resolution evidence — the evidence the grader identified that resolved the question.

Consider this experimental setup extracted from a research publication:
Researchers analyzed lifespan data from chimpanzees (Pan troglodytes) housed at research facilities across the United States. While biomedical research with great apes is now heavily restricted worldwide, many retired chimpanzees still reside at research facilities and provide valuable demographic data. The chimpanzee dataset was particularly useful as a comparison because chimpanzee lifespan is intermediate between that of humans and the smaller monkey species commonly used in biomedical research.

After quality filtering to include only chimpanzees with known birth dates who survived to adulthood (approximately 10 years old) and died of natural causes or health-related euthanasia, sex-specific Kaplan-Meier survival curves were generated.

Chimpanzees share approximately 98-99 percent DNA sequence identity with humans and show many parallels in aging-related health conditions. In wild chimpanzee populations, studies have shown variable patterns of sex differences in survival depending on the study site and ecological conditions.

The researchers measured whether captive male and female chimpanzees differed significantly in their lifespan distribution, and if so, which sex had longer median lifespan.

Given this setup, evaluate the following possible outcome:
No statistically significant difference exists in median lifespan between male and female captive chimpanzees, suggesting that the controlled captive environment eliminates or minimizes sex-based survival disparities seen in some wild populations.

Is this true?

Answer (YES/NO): NO